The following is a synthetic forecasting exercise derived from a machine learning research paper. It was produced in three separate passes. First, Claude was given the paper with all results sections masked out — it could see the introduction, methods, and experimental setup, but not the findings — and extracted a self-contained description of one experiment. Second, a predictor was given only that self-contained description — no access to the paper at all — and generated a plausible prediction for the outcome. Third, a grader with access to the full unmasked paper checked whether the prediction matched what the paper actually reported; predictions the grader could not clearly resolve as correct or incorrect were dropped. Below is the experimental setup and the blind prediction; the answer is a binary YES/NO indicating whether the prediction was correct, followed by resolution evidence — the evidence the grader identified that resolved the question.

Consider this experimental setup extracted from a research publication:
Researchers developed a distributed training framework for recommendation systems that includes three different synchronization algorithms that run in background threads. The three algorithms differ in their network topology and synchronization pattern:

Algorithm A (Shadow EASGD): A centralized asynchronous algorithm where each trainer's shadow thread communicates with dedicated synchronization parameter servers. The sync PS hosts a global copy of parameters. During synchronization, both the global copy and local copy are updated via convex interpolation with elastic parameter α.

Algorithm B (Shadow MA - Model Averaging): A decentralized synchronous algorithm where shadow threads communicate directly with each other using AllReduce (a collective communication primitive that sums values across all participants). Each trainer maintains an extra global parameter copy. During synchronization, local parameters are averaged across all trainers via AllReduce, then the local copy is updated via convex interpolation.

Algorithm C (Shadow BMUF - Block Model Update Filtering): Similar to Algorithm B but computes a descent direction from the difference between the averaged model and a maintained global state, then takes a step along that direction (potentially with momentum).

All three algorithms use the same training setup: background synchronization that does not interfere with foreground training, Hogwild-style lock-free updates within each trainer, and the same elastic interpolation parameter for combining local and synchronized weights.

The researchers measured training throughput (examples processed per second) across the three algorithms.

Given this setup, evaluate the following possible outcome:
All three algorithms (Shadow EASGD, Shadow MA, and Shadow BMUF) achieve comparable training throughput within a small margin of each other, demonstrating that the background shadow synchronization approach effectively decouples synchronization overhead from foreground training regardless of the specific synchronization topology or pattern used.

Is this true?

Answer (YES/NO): YES